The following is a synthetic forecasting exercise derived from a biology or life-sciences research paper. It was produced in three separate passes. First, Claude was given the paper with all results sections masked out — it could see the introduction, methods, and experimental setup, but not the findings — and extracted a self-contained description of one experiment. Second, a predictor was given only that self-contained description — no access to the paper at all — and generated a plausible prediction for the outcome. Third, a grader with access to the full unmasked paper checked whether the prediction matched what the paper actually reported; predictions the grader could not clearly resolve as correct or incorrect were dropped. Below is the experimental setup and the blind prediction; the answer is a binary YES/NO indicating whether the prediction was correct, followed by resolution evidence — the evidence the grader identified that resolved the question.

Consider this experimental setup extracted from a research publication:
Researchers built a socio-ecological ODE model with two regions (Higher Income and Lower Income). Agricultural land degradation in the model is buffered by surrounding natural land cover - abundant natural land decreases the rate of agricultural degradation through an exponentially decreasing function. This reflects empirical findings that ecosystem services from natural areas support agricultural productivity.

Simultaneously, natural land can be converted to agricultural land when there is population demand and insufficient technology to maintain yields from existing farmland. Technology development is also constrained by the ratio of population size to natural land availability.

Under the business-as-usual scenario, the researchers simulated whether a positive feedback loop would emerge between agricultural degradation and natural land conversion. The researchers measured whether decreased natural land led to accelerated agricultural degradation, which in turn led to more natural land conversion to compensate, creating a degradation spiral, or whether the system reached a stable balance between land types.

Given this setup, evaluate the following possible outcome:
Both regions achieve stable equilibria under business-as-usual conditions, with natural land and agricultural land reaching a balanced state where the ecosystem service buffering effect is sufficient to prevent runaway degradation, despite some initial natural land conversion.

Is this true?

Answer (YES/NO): NO